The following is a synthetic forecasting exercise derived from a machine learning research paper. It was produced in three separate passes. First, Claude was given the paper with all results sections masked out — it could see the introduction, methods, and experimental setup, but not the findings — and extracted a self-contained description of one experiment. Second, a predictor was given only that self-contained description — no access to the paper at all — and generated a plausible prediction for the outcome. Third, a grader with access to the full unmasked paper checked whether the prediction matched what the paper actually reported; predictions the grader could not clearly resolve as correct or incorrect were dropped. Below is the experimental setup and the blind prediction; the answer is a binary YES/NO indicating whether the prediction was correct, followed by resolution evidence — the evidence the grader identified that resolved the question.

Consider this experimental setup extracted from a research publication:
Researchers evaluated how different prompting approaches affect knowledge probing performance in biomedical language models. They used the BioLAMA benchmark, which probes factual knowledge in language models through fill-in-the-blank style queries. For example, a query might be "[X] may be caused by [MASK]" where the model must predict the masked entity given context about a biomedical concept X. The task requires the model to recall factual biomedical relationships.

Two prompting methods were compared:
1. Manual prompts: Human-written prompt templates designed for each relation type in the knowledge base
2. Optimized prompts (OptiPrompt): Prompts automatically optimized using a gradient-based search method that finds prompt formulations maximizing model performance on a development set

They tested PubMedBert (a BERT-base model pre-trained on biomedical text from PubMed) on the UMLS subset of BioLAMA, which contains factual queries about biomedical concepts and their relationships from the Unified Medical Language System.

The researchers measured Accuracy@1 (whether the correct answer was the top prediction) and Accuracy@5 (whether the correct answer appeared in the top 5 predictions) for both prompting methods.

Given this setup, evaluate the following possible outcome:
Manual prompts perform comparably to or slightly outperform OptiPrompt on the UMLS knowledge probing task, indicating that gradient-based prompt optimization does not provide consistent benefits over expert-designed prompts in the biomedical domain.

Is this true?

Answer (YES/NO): NO